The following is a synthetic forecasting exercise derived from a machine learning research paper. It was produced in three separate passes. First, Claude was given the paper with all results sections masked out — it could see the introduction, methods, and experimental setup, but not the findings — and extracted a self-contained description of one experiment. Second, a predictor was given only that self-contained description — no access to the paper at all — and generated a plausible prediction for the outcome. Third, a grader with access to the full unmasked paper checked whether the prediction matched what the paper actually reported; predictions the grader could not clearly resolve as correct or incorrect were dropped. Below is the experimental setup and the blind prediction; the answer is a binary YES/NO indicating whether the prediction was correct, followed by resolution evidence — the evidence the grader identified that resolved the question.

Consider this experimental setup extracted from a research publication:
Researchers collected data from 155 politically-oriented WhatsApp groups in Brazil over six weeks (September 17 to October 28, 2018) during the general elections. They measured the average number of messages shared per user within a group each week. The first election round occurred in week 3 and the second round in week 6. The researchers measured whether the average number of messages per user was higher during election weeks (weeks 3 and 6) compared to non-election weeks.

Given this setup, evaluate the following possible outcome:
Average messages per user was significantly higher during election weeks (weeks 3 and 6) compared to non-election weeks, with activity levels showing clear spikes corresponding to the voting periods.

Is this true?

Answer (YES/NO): NO